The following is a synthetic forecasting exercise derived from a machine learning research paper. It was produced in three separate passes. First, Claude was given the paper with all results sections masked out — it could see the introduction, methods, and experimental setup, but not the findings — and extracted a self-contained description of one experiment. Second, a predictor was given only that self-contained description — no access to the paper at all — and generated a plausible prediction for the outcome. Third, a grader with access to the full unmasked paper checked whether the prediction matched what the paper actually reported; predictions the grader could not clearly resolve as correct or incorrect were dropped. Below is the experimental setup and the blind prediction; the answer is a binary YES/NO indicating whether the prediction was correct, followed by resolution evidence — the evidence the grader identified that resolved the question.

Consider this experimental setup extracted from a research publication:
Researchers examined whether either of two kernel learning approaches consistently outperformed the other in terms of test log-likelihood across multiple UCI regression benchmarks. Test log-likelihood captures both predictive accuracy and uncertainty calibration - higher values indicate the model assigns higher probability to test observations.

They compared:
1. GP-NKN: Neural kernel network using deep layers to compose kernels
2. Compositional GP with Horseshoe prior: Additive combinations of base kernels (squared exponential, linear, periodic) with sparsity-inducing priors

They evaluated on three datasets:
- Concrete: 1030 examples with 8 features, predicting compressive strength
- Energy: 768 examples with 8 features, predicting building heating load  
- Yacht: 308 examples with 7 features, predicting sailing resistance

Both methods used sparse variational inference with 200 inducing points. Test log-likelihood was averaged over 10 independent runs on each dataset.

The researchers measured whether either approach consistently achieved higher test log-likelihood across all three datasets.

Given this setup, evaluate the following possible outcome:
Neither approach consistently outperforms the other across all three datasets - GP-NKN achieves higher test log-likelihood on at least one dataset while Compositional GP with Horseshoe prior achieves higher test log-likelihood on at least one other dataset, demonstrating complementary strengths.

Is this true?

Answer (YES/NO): NO